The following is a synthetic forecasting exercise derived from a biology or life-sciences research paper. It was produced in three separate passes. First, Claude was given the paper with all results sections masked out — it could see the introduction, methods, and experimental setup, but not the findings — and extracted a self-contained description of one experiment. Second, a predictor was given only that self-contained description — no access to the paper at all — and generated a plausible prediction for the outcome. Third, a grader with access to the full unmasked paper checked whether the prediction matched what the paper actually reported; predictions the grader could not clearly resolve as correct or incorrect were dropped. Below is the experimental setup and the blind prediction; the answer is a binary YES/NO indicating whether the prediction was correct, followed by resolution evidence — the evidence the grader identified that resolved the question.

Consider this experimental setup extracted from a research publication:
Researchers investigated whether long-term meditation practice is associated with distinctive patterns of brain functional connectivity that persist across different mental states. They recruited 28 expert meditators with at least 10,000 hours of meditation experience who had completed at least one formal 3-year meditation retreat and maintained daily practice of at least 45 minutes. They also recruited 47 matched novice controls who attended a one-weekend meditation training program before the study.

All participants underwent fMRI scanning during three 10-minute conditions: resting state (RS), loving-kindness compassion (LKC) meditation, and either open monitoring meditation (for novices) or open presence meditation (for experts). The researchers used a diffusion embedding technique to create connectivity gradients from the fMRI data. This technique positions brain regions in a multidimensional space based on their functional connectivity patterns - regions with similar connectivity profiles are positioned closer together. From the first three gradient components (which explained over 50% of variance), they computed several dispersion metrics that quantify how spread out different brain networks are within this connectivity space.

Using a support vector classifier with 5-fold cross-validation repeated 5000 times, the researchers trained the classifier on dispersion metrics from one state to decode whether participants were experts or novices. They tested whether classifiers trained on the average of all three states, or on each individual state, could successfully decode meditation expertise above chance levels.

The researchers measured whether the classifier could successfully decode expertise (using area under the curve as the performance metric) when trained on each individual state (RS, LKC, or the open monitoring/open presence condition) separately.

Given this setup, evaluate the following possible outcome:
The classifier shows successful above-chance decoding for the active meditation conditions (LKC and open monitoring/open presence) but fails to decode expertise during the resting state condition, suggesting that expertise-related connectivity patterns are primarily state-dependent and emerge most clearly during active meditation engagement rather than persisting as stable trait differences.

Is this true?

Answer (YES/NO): NO